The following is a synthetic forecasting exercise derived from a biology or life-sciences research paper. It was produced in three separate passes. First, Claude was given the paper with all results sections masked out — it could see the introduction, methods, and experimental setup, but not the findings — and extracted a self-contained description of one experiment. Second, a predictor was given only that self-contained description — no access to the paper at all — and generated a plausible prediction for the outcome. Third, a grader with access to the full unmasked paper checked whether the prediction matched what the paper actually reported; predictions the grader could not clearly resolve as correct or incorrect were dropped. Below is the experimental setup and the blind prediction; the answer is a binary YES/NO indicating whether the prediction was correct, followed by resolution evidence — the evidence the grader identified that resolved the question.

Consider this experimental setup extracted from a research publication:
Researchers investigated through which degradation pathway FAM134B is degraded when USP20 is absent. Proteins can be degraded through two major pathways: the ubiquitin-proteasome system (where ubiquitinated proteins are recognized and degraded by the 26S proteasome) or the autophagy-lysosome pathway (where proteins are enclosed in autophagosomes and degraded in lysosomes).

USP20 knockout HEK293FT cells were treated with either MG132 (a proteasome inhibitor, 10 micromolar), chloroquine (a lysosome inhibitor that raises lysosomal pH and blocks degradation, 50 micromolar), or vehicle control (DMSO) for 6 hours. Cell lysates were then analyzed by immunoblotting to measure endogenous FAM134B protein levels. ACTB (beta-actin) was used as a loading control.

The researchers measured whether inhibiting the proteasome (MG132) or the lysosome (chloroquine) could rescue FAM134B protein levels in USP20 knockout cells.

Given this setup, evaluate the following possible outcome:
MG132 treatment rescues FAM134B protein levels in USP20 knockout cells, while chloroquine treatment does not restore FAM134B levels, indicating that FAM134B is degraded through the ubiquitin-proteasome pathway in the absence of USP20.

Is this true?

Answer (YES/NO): YES